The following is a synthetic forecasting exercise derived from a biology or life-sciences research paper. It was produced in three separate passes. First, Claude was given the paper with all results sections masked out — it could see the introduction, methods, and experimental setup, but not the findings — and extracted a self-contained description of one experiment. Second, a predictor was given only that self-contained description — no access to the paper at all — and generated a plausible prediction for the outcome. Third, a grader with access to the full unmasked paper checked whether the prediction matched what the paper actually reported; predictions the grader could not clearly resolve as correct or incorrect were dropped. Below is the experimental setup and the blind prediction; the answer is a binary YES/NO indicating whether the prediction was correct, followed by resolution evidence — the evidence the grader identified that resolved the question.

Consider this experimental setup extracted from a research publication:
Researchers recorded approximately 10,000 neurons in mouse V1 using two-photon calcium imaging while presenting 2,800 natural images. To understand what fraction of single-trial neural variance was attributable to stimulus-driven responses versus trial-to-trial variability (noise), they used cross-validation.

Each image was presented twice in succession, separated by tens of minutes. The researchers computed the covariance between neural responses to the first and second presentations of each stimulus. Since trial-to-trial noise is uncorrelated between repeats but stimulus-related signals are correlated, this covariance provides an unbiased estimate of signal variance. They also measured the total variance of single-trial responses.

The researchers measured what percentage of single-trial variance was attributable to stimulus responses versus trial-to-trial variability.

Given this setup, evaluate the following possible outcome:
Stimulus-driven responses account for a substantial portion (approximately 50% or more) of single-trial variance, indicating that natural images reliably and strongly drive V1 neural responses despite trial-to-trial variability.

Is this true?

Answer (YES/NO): NO